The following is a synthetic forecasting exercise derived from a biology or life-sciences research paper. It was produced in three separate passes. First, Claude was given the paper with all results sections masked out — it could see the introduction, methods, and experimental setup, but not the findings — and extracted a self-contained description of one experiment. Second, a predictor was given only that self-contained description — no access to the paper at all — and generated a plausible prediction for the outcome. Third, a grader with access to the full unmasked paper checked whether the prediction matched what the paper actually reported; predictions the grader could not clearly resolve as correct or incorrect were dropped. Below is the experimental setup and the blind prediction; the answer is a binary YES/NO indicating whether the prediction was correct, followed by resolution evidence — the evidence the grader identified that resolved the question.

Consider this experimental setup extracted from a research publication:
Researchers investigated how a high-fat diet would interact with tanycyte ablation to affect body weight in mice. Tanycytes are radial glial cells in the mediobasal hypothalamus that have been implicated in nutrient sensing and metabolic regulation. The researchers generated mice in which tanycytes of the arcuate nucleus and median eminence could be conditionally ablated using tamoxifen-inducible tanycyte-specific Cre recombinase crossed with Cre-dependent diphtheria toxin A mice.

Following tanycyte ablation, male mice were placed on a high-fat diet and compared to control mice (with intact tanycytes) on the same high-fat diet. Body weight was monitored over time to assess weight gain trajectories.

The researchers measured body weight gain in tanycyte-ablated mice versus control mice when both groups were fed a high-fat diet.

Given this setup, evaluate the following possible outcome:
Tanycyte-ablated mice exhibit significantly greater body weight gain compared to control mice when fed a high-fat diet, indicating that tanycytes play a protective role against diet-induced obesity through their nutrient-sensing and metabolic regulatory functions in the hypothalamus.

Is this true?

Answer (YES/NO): YES